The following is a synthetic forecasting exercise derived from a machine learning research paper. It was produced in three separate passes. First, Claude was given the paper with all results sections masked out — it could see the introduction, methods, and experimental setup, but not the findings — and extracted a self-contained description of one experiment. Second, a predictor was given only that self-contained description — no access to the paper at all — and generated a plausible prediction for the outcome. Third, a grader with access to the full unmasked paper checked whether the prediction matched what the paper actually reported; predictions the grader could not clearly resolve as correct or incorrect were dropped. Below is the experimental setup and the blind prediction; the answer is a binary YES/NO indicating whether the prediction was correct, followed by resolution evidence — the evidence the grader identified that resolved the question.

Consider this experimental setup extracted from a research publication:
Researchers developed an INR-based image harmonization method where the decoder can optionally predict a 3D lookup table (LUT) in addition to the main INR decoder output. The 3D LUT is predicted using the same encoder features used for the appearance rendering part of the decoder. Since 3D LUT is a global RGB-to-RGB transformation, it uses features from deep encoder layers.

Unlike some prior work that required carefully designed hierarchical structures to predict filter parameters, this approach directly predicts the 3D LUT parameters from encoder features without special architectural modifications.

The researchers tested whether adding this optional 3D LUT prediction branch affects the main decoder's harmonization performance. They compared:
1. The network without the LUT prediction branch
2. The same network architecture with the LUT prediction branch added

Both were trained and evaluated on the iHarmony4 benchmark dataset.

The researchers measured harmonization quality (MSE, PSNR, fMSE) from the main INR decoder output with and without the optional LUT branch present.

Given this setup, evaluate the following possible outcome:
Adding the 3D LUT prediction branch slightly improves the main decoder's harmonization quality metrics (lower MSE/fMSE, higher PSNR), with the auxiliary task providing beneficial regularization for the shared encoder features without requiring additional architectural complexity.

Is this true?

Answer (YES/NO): NO